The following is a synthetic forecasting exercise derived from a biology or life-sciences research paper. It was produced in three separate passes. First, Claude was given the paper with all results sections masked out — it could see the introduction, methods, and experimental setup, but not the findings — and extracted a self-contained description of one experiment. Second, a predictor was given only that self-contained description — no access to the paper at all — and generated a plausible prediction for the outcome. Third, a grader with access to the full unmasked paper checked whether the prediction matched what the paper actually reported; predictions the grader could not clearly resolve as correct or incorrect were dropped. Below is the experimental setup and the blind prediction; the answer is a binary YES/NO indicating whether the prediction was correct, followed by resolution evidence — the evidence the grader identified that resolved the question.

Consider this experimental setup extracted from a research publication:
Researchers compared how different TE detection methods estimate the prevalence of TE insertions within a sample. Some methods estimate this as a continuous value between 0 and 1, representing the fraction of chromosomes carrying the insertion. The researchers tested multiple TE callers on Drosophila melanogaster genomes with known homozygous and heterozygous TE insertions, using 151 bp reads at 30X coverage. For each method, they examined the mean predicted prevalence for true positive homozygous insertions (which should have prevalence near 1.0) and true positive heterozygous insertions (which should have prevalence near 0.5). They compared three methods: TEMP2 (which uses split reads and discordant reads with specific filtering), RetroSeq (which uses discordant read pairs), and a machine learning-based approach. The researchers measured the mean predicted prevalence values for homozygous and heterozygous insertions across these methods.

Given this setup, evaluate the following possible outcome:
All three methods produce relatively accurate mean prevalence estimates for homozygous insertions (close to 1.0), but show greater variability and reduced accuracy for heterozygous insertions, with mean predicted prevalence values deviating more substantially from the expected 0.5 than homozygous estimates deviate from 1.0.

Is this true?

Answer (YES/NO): NO